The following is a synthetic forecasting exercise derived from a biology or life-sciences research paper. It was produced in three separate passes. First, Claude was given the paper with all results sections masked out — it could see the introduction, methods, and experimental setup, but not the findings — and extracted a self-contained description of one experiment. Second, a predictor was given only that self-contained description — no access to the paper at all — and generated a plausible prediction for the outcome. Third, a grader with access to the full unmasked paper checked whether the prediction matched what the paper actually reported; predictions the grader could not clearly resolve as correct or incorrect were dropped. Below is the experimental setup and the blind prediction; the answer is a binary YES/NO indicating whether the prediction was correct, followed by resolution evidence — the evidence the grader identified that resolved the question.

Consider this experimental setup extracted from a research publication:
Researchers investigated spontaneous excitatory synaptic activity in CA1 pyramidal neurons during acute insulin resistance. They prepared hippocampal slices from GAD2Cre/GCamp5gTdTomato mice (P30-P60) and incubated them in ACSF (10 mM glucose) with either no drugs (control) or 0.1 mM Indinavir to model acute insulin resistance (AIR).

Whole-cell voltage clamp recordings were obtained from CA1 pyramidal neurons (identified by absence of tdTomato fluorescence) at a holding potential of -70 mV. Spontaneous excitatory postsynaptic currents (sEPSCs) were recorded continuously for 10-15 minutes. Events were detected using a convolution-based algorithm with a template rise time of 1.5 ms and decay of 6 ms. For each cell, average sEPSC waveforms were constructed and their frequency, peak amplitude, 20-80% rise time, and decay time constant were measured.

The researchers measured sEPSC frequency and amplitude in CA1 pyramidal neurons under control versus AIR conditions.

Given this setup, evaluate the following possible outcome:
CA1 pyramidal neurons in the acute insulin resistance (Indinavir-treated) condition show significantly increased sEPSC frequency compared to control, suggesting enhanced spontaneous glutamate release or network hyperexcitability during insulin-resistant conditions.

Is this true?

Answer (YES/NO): YES